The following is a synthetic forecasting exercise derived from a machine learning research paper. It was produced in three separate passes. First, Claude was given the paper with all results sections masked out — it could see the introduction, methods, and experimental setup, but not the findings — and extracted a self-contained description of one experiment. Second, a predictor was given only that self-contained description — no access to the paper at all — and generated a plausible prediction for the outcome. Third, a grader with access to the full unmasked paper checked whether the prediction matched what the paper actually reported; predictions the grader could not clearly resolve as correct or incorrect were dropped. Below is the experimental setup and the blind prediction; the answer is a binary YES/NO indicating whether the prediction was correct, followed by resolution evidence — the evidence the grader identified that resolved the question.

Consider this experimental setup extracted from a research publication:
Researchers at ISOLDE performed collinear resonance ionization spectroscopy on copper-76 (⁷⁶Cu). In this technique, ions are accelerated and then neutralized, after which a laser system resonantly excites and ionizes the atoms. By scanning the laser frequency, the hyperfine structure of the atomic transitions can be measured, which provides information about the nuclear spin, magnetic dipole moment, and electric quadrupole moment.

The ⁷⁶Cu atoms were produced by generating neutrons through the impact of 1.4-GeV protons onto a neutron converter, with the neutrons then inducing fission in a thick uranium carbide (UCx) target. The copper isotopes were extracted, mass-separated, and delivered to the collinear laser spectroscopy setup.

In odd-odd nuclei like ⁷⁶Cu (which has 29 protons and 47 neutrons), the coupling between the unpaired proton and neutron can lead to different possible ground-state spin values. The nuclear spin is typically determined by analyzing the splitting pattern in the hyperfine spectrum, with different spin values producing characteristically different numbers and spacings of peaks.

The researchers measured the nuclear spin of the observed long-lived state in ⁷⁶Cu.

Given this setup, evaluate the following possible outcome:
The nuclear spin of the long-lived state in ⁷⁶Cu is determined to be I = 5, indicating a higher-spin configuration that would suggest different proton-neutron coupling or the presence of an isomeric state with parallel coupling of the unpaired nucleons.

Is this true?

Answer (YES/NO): NO